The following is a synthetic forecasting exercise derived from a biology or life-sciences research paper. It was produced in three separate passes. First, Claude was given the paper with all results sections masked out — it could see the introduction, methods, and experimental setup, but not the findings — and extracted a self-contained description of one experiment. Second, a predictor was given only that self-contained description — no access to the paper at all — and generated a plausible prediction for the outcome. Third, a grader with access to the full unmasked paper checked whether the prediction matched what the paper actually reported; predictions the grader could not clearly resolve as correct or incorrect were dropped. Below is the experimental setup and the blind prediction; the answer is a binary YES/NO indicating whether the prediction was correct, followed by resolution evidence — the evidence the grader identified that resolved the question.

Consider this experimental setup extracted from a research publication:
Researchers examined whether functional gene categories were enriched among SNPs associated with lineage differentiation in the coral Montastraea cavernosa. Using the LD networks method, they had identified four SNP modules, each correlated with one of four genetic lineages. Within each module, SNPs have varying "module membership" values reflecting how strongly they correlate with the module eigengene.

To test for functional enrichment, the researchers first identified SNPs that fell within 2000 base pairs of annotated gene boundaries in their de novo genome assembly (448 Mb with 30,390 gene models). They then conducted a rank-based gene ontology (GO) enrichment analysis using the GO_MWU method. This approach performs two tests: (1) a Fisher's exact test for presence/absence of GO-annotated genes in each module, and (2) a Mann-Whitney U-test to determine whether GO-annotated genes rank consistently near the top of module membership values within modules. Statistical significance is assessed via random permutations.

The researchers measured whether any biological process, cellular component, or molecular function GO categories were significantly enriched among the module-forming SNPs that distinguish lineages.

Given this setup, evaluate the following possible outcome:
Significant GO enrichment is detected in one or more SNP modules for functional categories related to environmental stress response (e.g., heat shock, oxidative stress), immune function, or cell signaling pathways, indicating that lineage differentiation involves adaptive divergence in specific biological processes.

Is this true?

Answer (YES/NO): NO